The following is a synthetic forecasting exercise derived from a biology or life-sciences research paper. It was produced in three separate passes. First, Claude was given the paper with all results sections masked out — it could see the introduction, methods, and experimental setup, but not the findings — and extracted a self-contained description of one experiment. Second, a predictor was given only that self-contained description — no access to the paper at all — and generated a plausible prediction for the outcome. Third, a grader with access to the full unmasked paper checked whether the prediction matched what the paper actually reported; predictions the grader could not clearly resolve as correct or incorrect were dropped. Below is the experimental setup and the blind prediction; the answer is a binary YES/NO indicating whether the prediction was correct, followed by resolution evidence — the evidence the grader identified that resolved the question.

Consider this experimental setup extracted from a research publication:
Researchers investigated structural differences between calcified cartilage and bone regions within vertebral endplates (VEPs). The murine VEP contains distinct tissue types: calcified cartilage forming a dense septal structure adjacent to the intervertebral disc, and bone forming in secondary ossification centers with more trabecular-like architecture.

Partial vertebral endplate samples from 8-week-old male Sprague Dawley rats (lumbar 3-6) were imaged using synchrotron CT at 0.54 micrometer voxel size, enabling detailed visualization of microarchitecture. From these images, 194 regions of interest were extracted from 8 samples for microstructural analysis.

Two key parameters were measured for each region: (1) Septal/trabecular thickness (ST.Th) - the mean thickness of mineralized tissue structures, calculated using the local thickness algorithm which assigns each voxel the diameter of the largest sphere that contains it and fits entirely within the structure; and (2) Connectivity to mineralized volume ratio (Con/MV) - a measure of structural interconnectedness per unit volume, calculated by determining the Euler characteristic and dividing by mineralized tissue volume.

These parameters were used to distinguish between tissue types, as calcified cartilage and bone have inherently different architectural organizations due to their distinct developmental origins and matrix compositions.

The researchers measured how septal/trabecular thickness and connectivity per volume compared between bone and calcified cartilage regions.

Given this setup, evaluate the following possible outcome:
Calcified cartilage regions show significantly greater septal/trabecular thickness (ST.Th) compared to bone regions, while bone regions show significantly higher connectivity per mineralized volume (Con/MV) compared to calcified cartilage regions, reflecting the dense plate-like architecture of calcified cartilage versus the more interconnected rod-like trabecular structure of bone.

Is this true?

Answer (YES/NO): NO